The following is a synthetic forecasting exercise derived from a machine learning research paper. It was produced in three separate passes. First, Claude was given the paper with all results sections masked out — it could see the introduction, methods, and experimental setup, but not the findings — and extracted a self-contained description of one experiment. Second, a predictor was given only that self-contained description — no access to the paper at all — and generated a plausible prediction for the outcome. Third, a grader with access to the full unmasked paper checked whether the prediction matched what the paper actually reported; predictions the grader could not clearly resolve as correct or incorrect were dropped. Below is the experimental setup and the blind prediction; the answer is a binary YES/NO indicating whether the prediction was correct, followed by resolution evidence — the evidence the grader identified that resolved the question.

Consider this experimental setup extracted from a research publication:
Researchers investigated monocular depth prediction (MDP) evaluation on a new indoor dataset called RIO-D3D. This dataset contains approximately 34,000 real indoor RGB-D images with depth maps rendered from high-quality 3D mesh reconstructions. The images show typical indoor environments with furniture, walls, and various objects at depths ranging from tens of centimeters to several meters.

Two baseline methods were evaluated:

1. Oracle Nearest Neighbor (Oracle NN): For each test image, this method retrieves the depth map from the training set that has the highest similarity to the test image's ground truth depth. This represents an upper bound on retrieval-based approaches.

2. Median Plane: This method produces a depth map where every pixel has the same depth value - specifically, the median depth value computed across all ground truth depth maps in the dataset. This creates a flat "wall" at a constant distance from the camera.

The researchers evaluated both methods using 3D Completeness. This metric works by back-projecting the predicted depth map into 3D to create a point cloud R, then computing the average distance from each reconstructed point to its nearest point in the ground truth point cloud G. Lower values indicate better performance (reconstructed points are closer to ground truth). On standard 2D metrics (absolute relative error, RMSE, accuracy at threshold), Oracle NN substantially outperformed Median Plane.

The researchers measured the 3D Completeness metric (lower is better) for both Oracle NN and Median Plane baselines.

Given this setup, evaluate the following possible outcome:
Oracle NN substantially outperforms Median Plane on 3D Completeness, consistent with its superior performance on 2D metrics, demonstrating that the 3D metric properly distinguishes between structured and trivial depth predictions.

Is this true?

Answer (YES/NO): NO